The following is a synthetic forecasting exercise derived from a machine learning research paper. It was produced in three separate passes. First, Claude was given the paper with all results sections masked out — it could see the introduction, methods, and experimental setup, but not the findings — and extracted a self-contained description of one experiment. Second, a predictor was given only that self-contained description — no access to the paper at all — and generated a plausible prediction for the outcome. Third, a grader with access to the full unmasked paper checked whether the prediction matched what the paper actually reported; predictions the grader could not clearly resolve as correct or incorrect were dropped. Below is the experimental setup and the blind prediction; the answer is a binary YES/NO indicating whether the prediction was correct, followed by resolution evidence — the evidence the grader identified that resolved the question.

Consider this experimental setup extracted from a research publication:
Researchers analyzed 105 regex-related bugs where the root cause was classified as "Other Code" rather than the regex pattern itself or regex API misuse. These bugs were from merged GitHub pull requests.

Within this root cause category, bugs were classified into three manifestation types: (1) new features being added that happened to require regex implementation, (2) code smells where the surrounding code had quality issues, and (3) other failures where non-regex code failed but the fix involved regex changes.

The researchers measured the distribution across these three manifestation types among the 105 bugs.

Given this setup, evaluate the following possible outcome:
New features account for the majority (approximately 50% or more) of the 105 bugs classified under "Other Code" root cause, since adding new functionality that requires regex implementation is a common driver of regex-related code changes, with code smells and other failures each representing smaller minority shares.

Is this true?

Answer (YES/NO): YES